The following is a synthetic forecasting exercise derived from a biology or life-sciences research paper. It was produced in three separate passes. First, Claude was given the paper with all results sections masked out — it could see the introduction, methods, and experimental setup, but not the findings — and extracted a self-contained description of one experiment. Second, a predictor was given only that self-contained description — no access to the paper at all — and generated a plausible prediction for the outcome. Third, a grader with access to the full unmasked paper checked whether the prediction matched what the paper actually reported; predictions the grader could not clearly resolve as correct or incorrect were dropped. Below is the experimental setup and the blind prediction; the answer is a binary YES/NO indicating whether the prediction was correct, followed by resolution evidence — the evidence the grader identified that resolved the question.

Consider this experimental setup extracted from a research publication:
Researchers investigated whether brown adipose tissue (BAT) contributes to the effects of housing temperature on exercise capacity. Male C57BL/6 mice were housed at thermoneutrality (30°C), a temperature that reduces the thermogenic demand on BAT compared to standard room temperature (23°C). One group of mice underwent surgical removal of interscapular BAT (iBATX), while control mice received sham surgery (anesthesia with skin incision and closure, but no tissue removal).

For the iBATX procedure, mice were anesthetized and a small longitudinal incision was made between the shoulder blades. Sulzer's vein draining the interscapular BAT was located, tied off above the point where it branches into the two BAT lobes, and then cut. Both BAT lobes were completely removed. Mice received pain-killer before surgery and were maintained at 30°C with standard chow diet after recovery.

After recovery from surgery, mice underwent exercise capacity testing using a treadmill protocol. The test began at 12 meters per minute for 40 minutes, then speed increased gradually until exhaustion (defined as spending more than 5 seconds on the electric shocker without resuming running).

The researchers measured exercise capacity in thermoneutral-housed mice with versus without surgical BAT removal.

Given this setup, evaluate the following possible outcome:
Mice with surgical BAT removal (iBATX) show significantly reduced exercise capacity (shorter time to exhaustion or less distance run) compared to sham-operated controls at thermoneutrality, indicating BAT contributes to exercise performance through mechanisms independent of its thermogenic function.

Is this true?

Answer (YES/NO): NO